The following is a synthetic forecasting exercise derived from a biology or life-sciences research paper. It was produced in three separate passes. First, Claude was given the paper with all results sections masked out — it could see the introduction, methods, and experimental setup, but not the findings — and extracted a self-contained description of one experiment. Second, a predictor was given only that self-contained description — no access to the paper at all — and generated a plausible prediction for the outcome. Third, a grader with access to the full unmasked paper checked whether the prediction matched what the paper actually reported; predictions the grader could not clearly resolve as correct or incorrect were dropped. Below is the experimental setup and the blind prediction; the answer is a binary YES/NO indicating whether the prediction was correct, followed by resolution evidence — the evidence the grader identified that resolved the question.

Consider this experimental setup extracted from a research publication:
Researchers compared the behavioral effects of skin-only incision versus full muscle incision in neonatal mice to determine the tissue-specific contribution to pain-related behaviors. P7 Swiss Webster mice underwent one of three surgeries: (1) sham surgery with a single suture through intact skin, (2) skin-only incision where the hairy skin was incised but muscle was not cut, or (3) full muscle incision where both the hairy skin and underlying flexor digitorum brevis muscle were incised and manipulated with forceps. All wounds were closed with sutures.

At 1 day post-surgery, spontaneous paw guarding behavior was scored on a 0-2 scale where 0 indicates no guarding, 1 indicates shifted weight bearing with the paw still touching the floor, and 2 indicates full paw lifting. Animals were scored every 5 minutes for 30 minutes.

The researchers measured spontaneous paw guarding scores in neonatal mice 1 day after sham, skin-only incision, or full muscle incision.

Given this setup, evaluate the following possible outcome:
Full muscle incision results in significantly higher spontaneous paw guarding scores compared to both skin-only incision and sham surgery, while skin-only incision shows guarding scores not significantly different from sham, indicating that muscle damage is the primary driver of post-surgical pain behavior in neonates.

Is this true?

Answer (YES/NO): YES